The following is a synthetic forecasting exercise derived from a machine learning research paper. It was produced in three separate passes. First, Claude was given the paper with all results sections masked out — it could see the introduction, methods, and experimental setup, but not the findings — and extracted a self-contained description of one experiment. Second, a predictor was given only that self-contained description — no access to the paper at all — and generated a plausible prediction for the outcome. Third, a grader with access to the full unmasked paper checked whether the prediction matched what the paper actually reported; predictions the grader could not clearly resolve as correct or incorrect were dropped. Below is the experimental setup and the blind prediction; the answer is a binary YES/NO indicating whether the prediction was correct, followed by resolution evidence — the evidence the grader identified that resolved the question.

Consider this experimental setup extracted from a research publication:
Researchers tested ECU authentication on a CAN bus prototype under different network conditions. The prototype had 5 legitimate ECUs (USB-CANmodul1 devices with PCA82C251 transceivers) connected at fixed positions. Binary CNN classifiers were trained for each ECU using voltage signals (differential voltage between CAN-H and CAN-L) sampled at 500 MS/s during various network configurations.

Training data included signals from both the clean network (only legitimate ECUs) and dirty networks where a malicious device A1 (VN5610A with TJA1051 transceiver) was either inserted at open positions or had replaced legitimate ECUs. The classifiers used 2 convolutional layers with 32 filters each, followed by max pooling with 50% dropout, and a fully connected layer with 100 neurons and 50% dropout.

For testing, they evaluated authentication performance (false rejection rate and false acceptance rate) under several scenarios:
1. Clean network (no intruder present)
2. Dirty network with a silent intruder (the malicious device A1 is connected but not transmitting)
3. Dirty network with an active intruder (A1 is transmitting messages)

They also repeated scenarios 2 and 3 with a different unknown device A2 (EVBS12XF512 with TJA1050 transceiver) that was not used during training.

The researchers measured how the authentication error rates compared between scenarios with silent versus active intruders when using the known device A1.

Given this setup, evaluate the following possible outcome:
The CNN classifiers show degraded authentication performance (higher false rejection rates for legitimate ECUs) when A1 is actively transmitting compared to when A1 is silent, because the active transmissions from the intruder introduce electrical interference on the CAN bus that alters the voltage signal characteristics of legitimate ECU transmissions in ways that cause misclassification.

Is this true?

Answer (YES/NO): NO